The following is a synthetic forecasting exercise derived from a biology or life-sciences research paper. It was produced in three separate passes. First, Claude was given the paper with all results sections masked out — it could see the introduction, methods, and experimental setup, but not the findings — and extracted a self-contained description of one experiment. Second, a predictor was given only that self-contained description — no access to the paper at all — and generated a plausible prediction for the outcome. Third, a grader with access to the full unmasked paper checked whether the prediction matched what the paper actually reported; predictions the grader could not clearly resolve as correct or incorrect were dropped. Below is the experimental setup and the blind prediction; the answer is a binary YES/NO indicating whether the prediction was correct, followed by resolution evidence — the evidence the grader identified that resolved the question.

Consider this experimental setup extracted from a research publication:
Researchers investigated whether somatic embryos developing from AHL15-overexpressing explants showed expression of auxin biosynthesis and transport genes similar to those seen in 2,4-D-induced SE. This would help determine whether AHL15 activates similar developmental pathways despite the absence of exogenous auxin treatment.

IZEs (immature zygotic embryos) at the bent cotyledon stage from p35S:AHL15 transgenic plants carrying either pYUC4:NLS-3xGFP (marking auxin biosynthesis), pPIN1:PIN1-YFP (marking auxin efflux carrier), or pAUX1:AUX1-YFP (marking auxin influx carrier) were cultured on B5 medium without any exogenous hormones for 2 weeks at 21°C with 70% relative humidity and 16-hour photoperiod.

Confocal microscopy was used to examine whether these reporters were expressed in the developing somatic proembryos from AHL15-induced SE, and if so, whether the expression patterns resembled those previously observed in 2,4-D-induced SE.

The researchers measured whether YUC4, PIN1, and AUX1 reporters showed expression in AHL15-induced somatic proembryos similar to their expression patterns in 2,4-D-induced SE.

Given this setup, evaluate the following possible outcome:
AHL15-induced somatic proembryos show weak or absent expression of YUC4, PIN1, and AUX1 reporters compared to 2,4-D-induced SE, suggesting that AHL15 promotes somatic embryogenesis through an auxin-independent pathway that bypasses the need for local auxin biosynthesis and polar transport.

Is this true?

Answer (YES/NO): NO